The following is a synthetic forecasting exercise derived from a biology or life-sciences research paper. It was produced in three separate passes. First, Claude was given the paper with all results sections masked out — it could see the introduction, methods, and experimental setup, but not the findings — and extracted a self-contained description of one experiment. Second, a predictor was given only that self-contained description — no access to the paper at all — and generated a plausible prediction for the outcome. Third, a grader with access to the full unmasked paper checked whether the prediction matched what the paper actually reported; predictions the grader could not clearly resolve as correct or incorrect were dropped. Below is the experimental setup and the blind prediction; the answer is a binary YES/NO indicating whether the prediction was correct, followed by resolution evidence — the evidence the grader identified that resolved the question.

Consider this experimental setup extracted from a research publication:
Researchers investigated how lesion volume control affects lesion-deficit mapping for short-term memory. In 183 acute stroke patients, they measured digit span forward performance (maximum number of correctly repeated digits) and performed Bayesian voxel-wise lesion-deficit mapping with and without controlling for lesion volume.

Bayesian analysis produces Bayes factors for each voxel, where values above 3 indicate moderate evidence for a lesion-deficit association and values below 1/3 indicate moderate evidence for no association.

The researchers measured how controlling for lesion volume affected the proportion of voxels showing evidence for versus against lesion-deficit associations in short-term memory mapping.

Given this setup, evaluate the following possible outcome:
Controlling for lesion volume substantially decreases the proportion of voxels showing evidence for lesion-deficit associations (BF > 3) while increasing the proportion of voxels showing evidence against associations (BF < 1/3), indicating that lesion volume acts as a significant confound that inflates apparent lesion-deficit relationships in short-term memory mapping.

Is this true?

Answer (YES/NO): NO